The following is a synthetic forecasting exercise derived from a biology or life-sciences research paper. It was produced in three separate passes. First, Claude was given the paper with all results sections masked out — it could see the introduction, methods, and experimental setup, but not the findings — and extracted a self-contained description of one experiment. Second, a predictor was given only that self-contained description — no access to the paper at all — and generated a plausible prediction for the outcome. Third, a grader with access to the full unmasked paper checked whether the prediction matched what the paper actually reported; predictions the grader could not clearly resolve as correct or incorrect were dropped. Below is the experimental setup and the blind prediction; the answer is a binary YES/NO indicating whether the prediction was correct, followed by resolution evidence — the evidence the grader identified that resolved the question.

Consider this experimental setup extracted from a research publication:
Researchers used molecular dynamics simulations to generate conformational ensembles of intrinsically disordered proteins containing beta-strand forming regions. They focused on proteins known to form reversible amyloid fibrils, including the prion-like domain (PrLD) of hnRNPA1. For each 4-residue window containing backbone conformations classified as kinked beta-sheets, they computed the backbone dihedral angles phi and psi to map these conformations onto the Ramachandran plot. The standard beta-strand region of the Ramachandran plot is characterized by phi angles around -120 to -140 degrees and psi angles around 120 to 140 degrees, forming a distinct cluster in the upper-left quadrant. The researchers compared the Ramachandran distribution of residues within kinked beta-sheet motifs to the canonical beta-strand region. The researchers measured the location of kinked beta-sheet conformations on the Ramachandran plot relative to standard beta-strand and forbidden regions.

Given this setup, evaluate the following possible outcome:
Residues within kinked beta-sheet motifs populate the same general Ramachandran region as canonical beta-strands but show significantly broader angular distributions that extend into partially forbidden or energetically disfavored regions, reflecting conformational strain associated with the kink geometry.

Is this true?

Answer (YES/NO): NO